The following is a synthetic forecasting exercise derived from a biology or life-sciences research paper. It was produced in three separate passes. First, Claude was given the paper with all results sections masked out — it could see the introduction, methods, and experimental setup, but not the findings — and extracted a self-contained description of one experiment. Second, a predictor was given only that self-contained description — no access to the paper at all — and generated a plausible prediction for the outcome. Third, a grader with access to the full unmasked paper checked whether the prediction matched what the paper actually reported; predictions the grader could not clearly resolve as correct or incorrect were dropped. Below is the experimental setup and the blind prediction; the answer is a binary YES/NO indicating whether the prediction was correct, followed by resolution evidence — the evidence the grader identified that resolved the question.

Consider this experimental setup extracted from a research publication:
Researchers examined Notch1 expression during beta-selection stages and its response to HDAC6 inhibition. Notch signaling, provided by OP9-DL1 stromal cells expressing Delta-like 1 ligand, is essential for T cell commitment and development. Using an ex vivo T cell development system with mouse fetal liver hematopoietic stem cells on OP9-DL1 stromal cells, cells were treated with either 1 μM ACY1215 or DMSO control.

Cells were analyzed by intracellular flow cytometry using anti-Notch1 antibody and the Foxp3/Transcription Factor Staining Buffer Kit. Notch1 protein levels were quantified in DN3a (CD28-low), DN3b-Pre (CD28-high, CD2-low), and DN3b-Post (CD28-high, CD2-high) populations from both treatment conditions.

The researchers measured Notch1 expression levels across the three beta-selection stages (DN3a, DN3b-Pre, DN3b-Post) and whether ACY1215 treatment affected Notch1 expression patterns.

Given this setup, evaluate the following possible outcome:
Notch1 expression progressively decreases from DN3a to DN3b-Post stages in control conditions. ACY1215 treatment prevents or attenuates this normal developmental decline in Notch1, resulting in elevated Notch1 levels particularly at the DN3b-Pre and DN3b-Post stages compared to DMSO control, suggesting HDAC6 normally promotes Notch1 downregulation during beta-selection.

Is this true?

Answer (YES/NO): NO